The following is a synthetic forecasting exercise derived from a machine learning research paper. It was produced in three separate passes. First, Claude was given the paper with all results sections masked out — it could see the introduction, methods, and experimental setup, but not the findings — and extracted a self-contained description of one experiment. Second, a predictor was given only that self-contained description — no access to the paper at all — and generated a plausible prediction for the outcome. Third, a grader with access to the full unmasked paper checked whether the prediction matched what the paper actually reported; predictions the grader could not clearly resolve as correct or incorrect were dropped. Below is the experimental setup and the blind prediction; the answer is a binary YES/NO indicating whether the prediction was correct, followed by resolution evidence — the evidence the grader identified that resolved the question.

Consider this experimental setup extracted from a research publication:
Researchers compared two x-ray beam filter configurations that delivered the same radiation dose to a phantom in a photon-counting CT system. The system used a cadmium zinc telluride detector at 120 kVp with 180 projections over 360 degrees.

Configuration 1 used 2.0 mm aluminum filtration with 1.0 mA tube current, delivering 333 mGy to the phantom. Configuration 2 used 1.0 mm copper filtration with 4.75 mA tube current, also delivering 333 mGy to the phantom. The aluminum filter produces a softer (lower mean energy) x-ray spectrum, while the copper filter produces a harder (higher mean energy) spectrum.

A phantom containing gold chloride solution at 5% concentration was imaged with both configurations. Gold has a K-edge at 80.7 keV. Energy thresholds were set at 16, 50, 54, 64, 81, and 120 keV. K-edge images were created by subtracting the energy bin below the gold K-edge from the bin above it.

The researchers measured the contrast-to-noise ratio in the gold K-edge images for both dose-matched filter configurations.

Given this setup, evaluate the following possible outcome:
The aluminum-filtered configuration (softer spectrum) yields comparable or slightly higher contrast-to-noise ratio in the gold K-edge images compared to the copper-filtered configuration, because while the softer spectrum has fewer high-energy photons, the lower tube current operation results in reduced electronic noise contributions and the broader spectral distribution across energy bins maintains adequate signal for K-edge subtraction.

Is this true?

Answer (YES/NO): NO